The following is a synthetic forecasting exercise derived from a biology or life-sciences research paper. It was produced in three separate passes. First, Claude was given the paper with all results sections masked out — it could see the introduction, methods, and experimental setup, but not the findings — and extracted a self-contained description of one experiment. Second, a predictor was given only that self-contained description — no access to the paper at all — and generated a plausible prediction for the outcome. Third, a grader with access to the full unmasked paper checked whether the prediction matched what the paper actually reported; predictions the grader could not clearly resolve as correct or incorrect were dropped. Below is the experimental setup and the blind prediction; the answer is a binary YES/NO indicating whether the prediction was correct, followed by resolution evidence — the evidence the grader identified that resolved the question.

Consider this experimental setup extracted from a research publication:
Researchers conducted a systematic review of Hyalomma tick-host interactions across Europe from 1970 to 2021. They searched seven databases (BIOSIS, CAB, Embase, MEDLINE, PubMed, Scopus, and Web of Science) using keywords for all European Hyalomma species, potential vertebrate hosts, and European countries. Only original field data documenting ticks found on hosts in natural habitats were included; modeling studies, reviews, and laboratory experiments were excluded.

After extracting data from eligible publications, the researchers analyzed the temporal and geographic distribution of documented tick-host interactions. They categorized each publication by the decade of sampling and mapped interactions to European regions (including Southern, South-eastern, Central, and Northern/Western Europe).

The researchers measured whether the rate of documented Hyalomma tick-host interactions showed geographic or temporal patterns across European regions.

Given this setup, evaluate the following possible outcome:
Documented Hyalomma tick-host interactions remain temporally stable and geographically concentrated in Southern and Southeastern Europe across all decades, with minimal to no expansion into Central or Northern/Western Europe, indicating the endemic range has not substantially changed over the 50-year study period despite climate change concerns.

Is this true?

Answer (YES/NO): NO